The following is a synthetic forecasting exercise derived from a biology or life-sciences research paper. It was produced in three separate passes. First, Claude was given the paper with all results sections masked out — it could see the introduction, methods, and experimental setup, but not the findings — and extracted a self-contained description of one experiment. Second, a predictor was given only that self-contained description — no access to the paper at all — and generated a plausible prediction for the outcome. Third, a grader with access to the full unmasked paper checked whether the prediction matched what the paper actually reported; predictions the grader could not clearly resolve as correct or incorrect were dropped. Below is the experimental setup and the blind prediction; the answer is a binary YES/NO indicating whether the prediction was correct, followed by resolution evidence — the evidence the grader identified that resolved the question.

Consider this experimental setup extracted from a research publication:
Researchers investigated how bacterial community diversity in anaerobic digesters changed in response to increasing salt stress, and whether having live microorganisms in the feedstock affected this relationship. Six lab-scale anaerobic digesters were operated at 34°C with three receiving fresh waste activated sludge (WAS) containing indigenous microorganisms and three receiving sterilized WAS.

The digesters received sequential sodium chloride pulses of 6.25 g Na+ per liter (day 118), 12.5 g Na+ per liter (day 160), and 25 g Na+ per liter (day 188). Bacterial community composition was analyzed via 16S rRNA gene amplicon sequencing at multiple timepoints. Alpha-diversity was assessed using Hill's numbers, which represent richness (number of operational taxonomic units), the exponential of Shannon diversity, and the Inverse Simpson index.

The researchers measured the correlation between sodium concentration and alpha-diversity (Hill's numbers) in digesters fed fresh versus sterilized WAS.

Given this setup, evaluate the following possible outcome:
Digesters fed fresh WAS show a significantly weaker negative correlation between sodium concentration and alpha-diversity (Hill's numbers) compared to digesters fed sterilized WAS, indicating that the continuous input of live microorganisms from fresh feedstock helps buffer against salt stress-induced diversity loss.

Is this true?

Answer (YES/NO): NO